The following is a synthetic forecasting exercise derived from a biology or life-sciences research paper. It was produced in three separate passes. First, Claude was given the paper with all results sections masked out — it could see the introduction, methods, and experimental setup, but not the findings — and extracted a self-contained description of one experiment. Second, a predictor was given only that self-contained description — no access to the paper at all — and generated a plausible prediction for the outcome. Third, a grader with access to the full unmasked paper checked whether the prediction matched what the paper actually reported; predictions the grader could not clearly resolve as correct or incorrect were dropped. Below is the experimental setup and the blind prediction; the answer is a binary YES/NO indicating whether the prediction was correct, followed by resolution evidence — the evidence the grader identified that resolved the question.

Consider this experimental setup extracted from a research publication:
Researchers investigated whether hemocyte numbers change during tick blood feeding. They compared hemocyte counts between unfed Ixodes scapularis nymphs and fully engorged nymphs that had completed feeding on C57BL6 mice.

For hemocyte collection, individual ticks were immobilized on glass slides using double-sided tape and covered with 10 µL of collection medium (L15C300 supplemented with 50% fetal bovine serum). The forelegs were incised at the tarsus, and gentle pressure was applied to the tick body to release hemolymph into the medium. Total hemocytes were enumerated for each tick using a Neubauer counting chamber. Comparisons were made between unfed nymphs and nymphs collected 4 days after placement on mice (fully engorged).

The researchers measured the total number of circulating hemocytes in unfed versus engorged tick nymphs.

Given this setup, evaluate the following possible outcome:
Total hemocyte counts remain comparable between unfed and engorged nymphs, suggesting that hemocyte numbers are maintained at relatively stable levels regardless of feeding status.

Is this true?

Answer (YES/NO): NO